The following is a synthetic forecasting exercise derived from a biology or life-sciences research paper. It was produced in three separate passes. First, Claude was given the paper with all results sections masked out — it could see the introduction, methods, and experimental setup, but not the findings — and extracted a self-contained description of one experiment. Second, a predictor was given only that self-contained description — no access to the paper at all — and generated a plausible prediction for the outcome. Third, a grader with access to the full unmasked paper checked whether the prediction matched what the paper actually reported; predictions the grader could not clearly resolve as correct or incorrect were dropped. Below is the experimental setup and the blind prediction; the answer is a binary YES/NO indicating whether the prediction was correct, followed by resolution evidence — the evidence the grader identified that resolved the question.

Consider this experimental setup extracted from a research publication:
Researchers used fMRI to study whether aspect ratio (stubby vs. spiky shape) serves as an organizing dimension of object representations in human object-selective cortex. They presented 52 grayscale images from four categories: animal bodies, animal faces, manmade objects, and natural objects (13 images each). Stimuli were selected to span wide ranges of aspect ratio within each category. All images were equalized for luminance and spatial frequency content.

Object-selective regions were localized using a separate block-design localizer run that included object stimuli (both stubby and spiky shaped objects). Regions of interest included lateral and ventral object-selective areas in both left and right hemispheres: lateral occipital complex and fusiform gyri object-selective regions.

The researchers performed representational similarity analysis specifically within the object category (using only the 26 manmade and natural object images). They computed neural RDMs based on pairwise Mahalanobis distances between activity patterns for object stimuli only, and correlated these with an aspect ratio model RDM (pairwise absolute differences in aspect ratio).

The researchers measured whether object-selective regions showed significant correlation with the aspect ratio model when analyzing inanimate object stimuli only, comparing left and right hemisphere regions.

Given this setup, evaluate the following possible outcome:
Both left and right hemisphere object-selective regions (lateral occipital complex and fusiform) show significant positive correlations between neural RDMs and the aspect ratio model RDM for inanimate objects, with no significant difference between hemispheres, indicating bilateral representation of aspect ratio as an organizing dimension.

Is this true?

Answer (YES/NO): NO